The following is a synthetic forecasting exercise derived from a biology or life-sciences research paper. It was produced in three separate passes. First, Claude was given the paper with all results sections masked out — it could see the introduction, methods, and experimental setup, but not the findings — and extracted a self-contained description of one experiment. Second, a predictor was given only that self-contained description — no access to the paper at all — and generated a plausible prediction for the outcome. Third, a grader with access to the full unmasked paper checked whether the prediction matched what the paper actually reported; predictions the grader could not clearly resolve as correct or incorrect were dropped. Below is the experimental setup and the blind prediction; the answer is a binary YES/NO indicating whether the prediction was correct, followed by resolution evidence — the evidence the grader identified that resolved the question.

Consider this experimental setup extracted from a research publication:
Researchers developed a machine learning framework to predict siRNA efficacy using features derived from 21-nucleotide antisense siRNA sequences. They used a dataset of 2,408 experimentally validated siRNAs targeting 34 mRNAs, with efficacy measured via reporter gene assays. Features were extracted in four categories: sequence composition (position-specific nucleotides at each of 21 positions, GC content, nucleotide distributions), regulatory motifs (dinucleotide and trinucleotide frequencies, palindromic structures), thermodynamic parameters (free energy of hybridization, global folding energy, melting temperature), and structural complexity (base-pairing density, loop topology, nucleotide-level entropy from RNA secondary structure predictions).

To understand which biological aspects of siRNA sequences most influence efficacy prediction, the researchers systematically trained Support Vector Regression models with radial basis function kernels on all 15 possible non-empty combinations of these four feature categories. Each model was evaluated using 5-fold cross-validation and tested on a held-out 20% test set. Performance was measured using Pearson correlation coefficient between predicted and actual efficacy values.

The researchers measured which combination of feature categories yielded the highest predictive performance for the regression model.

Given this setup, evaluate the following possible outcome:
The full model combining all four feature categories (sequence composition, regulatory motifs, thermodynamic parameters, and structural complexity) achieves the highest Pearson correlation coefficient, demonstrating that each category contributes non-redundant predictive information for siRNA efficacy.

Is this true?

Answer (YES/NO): NO